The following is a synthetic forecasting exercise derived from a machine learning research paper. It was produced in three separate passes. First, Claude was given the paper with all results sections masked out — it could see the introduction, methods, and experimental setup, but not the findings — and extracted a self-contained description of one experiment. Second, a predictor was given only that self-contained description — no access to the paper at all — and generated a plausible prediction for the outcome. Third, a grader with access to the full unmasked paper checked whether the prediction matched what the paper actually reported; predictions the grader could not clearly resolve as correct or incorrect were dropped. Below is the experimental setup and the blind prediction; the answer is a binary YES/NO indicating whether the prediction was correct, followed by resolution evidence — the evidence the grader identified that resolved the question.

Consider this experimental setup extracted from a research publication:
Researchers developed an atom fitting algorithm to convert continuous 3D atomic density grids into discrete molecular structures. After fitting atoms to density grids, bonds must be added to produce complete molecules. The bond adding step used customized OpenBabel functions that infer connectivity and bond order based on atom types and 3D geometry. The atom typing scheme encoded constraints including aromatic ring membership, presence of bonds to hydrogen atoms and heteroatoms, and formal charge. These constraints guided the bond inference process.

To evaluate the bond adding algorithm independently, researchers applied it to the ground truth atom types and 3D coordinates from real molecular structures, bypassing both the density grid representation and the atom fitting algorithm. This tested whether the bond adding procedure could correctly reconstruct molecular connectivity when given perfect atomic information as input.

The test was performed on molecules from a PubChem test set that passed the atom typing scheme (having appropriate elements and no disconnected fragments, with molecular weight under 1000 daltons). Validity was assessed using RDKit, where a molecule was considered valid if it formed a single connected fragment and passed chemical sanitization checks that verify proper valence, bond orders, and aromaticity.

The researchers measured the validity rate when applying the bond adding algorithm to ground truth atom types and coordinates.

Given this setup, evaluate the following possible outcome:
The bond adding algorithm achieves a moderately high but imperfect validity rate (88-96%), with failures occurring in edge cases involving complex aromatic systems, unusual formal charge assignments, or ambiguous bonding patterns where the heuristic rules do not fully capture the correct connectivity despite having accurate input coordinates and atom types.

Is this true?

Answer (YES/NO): NO